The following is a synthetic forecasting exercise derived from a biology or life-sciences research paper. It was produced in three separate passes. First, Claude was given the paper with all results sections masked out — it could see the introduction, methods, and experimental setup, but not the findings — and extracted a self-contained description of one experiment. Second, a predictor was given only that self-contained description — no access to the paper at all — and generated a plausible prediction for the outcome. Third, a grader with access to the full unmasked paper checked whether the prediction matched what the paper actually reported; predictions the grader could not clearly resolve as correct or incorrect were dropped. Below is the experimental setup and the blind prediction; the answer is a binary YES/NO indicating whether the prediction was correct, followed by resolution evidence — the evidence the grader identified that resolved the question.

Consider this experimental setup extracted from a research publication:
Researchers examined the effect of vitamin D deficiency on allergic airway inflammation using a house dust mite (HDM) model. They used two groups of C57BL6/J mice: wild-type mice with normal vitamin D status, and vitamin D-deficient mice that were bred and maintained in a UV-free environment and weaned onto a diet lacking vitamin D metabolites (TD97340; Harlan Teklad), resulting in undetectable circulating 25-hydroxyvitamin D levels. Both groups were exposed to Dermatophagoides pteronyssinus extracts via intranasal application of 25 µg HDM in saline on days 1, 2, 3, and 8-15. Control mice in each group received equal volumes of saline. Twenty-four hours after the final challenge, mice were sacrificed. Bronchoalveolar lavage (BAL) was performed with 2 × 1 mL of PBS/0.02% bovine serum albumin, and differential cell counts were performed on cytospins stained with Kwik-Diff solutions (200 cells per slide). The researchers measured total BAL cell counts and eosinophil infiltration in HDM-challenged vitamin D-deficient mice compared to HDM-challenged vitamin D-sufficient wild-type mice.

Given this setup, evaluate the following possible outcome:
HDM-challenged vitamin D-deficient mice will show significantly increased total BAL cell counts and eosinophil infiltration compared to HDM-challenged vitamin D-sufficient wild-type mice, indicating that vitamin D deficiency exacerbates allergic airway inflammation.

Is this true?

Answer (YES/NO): YES